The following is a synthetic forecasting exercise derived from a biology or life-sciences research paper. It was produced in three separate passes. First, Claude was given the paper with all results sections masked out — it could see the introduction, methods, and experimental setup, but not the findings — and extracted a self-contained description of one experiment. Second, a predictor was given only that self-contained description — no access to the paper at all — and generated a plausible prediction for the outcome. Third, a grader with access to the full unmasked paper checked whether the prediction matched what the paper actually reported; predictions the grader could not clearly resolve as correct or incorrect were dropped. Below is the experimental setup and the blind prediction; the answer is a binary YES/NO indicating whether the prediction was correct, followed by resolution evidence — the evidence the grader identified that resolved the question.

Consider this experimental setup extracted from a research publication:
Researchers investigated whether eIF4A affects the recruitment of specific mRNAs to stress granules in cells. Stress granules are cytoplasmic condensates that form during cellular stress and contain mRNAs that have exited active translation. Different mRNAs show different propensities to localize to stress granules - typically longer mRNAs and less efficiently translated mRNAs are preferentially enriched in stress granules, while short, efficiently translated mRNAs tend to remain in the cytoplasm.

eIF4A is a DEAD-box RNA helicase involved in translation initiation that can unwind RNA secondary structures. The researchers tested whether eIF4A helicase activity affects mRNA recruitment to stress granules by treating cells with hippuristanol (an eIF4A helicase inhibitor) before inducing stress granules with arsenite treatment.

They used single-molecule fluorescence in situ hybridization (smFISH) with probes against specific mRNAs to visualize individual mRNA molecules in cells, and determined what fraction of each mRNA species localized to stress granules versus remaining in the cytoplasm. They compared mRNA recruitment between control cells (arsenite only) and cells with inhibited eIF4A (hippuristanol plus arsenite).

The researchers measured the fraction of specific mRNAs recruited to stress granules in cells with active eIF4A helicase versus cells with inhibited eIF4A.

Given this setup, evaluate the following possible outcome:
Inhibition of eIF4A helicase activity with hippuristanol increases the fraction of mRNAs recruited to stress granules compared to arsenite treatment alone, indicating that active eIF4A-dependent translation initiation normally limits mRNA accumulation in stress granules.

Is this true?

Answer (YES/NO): NO